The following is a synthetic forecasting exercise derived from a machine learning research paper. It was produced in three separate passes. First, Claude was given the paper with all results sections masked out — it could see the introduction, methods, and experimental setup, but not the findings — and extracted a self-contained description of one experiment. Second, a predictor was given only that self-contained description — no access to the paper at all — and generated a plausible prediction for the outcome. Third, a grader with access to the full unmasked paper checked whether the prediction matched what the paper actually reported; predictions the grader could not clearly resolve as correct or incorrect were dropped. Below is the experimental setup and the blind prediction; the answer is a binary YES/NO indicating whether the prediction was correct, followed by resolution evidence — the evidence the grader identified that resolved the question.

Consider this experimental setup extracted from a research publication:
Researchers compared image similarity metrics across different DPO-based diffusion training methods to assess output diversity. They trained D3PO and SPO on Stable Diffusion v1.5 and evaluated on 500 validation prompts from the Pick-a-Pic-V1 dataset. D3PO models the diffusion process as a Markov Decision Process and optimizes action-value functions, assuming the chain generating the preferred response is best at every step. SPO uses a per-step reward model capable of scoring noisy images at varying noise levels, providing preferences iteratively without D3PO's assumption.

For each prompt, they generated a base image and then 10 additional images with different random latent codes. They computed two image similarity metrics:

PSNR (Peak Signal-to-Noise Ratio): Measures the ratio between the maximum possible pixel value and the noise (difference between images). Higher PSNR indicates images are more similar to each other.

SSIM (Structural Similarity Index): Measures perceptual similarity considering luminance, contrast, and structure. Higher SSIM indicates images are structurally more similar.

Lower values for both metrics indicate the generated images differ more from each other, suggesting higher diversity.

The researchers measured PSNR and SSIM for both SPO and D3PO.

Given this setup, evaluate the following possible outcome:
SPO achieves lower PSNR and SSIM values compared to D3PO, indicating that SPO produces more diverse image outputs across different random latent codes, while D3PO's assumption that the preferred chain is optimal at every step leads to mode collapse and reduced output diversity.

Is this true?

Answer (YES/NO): YES